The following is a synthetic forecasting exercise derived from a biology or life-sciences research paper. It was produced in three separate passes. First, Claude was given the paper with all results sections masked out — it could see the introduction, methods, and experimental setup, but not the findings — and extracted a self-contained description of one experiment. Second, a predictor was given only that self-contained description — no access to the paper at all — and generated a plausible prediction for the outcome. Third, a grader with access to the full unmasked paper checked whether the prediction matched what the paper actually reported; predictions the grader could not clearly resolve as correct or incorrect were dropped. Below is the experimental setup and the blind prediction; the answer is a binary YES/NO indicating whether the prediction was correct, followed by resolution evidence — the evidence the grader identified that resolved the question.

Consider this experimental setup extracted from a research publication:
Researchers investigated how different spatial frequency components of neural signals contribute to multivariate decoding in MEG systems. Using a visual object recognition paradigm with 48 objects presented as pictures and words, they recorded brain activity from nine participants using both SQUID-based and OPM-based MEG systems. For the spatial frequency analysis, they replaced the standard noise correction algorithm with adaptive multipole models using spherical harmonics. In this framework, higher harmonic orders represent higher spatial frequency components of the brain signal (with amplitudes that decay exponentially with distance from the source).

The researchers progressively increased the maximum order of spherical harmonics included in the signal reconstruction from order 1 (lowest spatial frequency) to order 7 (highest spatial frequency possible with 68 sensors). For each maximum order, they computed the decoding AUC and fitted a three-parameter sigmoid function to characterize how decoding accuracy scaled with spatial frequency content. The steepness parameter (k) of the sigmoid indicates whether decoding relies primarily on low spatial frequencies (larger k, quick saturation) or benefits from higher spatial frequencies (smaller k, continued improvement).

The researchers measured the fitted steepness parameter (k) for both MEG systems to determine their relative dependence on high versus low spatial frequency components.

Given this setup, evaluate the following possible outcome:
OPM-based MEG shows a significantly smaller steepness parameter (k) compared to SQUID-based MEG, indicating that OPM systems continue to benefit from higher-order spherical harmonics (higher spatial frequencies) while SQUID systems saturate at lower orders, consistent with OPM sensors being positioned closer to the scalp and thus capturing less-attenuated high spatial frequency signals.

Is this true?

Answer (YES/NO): YES